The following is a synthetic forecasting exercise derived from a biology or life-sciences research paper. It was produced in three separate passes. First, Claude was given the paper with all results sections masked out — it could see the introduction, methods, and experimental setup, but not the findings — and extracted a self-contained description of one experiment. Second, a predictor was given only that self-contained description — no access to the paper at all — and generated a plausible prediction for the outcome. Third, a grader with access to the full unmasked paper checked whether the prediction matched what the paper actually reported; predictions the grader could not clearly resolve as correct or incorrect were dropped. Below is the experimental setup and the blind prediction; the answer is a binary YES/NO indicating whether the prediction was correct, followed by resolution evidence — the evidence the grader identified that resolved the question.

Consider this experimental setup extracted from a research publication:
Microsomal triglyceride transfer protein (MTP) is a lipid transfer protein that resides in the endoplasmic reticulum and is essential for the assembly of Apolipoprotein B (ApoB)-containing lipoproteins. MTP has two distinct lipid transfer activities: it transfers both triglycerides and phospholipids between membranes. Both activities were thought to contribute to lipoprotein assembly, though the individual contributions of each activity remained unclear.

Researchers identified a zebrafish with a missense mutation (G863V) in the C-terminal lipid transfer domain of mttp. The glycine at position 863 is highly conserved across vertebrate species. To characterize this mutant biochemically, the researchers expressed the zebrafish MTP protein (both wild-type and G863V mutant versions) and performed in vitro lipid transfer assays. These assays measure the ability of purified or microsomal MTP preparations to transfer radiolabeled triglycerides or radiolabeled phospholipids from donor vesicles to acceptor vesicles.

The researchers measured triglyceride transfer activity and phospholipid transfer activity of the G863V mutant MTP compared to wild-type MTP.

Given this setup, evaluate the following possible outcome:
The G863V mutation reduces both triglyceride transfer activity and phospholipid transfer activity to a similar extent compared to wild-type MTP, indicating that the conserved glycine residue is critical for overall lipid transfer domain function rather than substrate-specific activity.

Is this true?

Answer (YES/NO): NO